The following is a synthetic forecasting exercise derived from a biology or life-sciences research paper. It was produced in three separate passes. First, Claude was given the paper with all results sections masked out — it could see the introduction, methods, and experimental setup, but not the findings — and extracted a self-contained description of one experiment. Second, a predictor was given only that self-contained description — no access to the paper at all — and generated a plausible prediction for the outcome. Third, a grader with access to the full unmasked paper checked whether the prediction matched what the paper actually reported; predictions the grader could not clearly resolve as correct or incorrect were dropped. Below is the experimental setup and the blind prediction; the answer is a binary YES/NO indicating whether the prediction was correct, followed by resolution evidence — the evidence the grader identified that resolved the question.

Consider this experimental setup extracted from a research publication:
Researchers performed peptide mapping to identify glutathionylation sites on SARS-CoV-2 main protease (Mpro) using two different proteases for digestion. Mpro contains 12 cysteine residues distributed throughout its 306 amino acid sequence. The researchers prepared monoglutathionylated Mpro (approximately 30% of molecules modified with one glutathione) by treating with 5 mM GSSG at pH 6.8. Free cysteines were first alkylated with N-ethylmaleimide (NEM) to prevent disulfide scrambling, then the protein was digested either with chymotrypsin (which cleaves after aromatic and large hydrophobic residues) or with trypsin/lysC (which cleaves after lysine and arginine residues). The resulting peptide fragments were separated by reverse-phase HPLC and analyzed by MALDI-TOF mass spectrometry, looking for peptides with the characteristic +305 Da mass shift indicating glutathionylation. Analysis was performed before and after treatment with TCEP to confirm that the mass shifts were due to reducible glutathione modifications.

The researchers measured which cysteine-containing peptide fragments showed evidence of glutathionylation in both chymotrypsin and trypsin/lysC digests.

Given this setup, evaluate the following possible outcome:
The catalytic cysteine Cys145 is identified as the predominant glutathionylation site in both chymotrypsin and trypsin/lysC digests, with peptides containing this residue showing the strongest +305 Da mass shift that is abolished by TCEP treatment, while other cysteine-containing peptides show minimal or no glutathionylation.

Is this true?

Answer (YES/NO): NO